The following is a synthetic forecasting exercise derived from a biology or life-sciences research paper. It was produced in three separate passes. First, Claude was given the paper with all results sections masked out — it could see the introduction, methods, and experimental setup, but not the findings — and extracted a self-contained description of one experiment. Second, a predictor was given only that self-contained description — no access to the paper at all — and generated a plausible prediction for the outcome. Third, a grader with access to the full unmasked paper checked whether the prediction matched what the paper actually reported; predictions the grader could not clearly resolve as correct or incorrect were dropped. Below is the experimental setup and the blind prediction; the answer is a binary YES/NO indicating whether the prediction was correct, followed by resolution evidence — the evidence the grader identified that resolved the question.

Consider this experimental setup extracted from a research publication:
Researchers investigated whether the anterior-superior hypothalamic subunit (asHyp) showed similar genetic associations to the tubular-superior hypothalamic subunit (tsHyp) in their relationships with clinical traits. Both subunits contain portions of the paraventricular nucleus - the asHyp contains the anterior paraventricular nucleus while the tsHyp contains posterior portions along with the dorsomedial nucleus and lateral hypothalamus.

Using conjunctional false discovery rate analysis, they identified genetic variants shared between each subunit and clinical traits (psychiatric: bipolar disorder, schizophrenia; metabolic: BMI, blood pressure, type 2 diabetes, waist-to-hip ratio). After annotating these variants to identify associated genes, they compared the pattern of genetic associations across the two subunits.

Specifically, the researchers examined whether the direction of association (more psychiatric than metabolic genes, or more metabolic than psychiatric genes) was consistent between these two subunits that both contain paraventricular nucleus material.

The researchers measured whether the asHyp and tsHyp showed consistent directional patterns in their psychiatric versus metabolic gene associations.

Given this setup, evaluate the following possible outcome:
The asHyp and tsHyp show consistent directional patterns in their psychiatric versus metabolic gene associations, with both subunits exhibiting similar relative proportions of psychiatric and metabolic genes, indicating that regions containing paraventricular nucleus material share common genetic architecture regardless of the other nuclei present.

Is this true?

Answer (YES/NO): NO